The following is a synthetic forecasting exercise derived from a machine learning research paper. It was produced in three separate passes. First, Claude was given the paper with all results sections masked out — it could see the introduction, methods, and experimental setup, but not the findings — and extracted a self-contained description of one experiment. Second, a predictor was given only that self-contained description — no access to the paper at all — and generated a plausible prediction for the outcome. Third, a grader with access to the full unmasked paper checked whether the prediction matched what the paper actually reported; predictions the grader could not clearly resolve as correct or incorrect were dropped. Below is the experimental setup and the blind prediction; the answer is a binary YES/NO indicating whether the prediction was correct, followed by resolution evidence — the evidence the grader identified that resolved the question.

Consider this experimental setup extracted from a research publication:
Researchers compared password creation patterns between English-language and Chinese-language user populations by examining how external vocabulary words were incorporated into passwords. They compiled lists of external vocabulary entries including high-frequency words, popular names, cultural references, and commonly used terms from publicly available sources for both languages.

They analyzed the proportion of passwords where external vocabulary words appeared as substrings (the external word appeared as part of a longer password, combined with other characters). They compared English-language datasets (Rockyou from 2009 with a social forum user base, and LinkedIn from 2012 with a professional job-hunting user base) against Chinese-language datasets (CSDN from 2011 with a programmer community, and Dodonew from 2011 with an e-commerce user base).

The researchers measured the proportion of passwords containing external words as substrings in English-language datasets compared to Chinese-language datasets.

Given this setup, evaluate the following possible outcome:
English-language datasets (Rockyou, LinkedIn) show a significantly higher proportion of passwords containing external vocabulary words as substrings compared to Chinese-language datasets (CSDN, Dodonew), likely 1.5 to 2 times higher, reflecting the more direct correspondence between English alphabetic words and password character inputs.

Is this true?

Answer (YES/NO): YES